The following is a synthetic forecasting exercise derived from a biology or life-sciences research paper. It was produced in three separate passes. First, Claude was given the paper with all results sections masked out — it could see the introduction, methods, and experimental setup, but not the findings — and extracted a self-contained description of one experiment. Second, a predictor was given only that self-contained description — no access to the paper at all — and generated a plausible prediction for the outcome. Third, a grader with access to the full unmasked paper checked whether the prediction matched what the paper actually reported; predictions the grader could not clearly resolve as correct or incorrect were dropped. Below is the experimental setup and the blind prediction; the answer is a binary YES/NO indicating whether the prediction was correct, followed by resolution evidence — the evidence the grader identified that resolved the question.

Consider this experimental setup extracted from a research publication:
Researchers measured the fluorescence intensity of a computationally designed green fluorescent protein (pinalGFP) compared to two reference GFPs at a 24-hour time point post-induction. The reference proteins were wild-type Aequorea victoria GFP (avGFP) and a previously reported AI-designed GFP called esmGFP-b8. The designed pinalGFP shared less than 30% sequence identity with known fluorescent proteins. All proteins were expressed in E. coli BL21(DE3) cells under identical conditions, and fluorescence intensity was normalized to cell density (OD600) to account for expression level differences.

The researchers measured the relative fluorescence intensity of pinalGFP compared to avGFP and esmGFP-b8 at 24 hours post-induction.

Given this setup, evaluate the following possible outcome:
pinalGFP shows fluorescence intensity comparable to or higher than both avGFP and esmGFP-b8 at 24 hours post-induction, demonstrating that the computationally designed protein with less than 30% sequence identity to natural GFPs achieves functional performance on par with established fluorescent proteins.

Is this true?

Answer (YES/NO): NO